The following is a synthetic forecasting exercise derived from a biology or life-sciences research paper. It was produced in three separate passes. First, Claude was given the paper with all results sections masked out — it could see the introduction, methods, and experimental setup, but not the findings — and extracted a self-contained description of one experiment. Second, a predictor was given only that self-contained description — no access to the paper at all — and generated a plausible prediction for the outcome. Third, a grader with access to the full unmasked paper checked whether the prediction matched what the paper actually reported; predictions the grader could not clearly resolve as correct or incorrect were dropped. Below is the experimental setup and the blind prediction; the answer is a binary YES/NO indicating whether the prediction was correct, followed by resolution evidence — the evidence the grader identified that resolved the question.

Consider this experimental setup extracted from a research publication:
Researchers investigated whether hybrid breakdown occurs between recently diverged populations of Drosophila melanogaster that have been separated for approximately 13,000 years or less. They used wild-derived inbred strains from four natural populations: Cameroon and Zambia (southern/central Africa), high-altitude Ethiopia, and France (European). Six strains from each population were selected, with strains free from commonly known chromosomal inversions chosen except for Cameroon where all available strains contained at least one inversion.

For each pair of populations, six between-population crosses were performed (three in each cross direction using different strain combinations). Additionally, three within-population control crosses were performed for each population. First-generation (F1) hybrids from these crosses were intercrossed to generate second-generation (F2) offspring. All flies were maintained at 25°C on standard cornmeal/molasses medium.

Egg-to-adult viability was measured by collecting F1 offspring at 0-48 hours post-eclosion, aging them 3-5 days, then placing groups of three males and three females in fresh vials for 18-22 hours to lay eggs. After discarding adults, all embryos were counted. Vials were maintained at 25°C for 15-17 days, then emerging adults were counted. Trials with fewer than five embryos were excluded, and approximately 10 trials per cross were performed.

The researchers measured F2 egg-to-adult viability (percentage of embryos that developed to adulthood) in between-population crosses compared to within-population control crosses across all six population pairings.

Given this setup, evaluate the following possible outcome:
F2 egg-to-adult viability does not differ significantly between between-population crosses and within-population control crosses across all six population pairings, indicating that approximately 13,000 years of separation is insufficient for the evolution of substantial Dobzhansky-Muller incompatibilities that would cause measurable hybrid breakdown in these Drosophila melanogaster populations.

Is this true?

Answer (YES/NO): NO